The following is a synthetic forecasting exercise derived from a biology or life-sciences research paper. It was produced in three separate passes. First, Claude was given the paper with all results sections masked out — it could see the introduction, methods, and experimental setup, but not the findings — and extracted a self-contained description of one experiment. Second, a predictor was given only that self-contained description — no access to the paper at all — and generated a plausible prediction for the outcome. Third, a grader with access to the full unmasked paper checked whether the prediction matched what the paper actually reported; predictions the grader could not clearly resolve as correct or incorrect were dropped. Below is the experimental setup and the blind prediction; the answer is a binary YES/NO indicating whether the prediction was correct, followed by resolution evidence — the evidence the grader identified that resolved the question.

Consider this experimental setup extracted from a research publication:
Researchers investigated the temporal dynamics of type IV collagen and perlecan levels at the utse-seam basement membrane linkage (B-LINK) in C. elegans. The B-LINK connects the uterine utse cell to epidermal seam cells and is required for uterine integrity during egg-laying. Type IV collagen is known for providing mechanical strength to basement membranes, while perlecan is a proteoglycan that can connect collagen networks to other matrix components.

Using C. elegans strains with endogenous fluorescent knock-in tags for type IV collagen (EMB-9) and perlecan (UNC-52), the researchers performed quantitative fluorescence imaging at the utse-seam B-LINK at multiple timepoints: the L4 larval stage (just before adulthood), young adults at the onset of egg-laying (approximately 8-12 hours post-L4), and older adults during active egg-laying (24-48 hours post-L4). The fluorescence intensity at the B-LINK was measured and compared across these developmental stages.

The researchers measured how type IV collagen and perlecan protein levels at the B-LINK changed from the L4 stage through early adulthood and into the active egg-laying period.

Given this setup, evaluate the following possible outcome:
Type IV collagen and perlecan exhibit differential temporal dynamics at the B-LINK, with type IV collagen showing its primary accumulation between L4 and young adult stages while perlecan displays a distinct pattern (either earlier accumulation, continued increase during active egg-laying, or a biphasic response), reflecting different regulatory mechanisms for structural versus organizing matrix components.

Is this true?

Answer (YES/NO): NO